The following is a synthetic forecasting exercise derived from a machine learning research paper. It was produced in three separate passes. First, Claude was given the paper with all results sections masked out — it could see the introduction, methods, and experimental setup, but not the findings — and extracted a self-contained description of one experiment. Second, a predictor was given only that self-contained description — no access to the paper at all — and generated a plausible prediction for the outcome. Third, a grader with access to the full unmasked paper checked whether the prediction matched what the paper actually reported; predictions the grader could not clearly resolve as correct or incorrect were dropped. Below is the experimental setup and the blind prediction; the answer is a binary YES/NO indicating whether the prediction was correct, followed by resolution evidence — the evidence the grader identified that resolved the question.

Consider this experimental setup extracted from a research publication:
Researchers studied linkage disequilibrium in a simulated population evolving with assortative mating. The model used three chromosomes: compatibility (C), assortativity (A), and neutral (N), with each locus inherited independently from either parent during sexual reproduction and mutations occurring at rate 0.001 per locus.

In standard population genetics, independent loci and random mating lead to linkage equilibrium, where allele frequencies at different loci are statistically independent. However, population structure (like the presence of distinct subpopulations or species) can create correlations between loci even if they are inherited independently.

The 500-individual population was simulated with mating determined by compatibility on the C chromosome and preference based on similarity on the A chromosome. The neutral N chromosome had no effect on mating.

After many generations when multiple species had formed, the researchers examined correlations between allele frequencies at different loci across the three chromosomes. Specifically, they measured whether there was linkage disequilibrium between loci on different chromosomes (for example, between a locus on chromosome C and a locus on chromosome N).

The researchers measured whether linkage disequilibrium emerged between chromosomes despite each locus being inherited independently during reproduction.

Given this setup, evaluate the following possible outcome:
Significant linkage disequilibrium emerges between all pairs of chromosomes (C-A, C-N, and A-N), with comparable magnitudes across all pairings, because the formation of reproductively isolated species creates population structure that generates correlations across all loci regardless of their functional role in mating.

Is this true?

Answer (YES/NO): YES